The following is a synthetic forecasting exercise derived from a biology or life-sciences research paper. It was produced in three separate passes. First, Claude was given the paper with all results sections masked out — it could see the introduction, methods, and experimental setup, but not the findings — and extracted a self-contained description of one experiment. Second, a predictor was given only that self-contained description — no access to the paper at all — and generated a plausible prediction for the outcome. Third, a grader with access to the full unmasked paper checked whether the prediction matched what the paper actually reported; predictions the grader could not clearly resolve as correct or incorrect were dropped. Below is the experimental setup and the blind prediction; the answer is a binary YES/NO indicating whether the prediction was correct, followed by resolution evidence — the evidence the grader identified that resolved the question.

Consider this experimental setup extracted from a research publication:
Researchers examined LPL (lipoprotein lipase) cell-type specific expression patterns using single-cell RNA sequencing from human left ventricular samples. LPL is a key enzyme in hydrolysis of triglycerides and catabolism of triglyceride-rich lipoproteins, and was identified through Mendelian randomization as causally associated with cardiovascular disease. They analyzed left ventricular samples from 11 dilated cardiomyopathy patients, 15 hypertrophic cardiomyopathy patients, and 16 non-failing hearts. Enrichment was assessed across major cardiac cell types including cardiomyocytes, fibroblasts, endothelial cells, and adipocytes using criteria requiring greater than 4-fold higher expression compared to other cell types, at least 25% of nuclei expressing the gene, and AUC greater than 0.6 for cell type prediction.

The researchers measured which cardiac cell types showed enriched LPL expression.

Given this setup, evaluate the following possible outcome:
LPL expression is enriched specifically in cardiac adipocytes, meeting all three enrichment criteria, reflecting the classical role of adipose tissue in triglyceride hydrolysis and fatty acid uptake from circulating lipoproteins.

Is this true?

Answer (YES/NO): NO